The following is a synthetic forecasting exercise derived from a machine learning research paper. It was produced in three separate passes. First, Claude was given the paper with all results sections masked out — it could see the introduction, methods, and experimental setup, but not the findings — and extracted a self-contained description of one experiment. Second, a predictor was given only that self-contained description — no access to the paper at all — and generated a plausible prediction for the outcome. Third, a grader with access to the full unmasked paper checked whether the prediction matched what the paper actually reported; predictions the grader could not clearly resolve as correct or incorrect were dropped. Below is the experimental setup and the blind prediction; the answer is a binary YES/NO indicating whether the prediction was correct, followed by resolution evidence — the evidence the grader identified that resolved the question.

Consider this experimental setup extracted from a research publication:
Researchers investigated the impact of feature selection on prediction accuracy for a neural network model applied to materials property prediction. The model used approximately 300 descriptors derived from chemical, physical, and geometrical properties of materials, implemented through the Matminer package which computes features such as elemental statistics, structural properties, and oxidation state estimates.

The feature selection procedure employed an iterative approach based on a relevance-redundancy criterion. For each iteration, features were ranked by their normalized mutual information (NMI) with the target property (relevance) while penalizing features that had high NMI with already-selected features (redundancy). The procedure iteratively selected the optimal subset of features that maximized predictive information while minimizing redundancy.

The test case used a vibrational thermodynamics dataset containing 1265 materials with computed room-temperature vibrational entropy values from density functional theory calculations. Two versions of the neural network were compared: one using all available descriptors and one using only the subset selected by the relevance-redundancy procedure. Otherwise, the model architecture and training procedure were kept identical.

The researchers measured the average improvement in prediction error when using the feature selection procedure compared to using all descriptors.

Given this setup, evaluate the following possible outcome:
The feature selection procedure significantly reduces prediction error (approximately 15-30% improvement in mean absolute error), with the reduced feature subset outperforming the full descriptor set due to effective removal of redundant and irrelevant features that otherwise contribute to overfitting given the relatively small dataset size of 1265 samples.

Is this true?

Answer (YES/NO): NO